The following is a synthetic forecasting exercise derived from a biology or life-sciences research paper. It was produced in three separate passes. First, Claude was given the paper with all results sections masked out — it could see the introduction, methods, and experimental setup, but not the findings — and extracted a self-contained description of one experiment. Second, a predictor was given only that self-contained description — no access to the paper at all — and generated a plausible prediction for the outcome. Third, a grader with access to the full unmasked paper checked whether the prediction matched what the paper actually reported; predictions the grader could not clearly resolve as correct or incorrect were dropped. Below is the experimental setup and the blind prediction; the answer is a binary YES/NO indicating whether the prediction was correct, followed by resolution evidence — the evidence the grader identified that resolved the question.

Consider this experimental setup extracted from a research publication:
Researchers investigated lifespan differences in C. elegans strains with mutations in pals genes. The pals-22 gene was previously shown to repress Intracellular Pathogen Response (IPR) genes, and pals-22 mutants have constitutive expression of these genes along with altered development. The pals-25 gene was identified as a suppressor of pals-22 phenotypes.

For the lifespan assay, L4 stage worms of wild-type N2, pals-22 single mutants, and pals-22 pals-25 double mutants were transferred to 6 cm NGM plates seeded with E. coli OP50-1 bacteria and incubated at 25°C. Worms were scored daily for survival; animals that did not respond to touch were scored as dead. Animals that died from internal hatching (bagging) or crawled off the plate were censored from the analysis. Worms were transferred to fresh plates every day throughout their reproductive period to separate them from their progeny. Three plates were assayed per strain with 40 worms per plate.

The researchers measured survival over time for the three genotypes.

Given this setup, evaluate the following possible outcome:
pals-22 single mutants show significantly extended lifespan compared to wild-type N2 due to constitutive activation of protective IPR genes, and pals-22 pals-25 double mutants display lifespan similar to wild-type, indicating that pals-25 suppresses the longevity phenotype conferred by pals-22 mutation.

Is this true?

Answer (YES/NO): NO